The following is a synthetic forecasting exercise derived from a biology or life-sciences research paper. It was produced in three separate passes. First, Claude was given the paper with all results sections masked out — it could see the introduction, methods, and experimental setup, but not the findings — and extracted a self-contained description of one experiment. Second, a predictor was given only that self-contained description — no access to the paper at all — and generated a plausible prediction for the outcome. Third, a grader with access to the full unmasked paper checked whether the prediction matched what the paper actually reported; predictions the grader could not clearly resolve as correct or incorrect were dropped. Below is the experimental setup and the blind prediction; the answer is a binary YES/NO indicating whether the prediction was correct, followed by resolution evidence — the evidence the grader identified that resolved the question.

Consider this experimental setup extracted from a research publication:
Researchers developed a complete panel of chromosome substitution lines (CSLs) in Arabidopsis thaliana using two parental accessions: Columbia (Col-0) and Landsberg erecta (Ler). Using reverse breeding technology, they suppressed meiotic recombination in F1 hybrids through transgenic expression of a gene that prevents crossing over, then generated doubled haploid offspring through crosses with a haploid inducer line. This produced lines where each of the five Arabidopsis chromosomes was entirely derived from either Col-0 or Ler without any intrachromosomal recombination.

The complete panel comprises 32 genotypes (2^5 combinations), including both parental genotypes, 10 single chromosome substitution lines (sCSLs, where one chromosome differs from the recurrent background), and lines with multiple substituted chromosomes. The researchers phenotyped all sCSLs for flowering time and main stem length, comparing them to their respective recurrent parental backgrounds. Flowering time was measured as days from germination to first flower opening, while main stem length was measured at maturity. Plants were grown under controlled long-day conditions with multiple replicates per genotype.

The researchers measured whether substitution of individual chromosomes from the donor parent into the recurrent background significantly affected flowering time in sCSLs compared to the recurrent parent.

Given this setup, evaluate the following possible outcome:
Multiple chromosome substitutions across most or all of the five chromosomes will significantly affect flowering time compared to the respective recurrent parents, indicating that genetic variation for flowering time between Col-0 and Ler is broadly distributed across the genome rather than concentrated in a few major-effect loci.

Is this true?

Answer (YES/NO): YES